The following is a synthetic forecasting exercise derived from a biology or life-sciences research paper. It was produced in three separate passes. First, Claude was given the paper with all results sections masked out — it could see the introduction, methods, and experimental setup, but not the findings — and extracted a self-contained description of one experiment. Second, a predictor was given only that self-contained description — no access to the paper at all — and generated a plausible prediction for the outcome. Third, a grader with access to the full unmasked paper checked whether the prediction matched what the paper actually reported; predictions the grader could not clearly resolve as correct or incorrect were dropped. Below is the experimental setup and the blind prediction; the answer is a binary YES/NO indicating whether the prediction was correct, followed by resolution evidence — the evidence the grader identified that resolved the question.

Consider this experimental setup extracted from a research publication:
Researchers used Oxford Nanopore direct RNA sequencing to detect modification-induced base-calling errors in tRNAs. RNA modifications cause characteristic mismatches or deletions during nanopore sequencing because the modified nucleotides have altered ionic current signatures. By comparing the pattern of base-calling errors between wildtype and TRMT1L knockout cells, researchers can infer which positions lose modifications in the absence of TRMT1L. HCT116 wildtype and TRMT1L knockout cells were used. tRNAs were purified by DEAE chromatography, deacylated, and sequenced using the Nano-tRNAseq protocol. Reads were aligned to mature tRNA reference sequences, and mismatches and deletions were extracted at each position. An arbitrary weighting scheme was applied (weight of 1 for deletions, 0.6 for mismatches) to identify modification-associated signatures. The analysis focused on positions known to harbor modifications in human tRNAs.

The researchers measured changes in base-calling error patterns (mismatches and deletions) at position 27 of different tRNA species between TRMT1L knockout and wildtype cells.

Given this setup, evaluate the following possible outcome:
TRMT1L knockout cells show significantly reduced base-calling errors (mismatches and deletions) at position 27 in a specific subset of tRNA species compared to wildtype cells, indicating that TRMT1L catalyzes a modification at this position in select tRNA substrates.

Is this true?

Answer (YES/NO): YES